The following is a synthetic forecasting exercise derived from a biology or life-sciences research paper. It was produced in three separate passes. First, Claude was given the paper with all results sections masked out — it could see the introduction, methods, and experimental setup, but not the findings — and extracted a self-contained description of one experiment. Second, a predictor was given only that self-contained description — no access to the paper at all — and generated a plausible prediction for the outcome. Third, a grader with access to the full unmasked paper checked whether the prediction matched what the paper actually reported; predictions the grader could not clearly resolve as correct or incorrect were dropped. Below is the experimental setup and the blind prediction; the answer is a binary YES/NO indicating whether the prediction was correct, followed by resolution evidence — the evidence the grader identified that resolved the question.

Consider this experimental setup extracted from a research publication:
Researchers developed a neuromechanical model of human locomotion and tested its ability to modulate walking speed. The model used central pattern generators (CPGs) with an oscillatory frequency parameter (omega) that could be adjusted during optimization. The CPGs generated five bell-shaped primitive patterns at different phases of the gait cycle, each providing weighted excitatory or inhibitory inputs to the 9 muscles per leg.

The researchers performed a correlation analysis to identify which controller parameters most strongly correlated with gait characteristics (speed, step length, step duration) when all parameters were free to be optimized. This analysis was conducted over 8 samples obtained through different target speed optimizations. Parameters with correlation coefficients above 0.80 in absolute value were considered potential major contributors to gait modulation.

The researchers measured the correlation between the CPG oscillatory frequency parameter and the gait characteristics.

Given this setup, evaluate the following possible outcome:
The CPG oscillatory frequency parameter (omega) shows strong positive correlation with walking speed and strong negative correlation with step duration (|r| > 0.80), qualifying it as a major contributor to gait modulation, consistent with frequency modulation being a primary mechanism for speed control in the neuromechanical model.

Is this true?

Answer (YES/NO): YES